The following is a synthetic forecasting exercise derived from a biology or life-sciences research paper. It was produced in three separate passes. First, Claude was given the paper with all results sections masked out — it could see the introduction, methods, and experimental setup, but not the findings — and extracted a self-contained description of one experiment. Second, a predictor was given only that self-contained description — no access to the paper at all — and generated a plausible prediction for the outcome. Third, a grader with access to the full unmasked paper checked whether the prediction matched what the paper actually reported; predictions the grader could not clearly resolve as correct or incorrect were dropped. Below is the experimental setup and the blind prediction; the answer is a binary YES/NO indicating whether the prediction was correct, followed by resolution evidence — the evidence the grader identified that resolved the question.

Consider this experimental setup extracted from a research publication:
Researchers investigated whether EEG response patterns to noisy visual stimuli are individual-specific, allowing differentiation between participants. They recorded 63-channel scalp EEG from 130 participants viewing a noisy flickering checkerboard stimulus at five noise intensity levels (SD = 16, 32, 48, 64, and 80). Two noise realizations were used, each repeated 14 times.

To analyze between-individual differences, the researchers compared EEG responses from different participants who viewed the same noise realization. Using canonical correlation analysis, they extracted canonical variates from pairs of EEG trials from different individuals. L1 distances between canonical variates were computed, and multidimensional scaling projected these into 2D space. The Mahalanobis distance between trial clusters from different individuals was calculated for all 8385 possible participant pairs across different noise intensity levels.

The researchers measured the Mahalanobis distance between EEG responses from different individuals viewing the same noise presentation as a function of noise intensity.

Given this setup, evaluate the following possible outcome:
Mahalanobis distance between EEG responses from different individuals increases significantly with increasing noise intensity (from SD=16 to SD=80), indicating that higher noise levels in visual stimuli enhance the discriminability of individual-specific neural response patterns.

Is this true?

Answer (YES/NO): YES